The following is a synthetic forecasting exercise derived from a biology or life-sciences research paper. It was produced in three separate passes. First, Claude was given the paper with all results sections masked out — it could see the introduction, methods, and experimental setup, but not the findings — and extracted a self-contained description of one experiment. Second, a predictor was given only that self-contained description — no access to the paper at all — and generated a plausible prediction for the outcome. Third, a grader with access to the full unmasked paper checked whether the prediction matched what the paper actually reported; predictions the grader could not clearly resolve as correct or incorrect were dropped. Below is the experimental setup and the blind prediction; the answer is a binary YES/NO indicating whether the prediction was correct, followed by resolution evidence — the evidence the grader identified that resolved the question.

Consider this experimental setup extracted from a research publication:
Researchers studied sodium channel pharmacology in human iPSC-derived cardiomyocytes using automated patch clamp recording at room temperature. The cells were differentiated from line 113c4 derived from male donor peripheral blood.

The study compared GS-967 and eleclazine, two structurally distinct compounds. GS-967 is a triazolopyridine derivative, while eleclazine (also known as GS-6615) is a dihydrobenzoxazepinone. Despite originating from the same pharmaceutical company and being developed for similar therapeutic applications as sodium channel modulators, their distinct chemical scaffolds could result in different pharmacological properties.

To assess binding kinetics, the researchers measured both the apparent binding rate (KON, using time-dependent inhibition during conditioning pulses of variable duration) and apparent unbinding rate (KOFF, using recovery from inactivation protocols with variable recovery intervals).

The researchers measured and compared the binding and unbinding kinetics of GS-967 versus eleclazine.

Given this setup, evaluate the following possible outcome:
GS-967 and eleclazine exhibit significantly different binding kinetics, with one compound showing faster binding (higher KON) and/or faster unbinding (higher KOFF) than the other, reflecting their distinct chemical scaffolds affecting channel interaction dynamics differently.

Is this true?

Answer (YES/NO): YES